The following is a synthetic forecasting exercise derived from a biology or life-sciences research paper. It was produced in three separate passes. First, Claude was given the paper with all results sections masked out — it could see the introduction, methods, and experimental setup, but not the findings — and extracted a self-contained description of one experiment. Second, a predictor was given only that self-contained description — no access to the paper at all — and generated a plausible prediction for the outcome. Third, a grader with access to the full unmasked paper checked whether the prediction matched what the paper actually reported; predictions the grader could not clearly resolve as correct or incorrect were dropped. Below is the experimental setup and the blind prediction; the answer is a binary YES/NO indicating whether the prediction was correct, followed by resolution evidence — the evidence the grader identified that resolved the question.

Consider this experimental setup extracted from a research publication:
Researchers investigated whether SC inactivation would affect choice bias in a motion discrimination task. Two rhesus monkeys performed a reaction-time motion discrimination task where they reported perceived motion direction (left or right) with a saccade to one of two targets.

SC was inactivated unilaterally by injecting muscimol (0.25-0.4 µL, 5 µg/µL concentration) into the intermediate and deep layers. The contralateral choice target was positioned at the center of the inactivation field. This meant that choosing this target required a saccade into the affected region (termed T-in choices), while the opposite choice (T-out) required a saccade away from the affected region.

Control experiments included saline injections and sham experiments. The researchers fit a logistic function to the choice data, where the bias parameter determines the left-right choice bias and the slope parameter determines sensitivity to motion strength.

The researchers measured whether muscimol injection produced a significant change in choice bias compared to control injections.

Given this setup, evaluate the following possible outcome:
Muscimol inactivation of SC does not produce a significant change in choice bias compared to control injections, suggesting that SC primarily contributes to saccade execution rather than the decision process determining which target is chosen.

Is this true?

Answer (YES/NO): NO